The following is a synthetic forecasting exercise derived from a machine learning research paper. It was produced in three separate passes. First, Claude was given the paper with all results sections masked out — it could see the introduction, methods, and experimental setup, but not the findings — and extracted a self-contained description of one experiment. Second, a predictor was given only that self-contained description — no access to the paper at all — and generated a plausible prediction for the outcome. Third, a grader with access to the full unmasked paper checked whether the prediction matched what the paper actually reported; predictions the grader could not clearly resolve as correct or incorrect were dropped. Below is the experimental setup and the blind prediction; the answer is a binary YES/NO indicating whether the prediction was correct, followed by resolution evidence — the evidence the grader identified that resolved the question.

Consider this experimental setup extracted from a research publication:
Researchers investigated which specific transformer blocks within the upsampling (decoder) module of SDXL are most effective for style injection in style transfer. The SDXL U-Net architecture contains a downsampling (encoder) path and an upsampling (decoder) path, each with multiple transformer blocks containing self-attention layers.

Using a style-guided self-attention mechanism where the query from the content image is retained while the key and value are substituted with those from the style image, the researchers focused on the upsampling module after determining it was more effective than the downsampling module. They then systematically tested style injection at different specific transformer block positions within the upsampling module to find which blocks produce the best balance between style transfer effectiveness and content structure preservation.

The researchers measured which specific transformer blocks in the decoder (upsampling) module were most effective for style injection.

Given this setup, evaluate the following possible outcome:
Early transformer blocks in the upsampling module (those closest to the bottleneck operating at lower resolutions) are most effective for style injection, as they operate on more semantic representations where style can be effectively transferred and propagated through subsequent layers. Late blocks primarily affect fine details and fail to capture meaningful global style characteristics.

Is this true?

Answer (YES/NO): NO